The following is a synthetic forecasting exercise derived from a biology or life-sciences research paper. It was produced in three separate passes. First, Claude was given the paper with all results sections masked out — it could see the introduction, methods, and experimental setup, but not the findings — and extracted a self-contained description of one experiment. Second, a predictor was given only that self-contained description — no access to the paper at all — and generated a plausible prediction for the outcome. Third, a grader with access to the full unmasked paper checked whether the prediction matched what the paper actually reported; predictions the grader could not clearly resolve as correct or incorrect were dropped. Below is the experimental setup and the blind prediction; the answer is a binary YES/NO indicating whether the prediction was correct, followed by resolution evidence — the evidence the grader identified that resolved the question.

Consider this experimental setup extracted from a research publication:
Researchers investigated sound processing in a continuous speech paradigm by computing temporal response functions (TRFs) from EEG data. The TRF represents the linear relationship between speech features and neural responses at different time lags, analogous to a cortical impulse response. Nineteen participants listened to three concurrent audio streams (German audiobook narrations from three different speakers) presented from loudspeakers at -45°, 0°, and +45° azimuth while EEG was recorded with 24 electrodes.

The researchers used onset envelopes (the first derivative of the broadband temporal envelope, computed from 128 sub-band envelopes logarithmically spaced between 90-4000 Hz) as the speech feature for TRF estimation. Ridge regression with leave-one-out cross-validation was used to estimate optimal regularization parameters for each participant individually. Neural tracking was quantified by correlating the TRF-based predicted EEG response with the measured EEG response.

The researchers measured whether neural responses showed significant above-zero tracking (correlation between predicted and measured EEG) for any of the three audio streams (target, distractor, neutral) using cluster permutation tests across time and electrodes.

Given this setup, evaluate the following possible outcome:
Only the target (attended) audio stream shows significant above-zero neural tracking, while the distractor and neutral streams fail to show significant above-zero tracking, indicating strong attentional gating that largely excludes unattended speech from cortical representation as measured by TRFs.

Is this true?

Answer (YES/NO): NO